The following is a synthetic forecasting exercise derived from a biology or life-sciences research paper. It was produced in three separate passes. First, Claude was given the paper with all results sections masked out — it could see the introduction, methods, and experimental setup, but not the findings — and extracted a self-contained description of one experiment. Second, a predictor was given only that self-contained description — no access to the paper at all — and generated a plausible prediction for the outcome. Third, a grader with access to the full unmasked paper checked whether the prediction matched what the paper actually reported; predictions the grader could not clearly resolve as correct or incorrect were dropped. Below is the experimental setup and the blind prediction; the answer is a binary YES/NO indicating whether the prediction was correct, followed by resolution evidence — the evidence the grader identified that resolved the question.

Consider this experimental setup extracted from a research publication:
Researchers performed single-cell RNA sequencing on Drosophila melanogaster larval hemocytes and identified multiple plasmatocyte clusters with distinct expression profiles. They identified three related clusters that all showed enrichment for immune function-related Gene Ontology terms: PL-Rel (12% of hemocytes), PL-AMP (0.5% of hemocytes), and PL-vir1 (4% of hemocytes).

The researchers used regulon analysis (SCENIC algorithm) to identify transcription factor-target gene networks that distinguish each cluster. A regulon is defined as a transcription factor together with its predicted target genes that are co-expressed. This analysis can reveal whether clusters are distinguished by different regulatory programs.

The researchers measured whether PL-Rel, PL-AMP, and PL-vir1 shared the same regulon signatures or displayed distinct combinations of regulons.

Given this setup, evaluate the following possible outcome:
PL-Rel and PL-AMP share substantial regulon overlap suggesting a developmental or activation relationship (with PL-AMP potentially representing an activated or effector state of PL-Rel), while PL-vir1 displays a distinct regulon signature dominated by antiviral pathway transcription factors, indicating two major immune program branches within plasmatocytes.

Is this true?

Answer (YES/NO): NO